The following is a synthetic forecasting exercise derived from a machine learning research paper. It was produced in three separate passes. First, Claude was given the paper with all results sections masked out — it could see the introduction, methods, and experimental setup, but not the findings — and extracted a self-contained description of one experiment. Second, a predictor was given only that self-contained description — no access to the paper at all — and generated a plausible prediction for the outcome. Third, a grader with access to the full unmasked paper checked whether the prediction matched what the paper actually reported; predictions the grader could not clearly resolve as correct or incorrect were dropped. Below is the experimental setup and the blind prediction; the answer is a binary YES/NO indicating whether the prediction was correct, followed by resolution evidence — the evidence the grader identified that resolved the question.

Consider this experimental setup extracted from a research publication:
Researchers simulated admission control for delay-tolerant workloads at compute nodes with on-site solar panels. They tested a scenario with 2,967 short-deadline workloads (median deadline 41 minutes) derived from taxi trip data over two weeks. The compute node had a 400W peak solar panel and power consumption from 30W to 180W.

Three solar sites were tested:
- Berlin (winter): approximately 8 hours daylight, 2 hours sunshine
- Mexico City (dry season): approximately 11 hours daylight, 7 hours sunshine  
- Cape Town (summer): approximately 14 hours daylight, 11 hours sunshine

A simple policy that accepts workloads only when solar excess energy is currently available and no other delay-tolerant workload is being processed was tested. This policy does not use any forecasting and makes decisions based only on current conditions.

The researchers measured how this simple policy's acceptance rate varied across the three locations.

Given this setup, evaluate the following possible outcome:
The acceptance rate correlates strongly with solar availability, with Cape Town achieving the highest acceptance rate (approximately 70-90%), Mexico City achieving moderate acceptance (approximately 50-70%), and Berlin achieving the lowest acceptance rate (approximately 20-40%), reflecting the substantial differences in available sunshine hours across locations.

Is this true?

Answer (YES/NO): NO